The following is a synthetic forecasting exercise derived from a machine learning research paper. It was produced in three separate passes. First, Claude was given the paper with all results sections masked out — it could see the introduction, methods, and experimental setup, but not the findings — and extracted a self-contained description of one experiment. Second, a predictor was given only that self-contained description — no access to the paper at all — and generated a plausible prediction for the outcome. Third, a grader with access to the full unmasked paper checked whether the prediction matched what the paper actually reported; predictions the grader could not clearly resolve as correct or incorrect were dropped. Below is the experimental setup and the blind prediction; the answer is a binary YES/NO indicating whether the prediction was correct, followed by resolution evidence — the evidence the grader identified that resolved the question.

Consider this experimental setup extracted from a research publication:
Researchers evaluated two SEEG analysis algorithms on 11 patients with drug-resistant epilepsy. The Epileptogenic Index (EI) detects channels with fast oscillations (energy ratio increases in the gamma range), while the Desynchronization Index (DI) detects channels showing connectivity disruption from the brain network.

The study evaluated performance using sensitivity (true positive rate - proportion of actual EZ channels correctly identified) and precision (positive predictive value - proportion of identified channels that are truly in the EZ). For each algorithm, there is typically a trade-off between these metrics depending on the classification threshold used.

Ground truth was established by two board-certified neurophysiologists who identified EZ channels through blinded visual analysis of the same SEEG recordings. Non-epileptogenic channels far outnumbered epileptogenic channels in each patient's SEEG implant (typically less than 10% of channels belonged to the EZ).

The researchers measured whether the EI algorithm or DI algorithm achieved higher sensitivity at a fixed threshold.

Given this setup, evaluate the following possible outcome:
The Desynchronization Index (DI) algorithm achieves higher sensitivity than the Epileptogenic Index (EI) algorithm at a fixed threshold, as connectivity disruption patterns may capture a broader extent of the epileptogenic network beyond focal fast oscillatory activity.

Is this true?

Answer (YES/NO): YES